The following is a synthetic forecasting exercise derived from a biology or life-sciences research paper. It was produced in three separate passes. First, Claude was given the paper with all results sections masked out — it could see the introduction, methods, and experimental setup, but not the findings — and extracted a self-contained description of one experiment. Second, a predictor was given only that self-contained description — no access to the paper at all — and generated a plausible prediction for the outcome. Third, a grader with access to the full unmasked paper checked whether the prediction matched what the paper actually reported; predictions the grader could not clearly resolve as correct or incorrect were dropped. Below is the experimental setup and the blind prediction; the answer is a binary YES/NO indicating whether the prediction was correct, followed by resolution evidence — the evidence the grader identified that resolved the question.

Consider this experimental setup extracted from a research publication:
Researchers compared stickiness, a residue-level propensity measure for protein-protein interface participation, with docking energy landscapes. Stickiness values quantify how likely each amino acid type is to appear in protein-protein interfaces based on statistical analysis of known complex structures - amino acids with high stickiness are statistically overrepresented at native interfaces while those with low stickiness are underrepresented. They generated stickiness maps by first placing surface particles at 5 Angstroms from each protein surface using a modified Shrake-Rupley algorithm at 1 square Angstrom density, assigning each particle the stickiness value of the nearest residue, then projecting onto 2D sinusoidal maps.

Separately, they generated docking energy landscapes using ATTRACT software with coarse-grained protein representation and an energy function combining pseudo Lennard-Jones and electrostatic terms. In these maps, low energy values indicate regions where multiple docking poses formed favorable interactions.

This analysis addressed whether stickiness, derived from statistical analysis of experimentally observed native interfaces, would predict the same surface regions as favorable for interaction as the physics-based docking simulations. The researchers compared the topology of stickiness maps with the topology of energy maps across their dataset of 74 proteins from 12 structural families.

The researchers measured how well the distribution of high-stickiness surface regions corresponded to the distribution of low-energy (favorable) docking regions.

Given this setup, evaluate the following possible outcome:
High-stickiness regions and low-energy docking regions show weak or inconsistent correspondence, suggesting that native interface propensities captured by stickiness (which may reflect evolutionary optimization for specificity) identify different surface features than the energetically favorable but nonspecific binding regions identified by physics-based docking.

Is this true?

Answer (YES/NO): NO